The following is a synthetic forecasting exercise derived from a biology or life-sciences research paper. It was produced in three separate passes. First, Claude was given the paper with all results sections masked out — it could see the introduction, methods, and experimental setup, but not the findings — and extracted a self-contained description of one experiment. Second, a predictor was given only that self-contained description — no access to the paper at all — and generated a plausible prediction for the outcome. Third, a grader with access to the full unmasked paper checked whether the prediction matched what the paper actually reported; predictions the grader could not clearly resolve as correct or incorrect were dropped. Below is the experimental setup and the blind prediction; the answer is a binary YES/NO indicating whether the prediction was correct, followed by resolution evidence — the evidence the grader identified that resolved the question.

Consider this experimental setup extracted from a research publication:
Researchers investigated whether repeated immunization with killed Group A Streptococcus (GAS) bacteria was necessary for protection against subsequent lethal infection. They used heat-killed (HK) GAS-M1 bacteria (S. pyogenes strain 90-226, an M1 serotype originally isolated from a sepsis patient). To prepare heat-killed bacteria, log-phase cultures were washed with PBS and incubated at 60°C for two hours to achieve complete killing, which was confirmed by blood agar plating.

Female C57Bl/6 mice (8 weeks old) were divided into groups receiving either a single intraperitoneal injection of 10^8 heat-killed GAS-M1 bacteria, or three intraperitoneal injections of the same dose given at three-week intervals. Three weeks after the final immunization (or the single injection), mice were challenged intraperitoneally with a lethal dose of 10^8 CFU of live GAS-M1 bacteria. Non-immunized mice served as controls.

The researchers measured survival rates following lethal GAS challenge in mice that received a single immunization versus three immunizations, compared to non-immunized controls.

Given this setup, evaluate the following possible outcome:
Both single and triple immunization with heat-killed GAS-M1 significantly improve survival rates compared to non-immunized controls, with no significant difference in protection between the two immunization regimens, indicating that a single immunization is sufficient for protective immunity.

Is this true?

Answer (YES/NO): NO